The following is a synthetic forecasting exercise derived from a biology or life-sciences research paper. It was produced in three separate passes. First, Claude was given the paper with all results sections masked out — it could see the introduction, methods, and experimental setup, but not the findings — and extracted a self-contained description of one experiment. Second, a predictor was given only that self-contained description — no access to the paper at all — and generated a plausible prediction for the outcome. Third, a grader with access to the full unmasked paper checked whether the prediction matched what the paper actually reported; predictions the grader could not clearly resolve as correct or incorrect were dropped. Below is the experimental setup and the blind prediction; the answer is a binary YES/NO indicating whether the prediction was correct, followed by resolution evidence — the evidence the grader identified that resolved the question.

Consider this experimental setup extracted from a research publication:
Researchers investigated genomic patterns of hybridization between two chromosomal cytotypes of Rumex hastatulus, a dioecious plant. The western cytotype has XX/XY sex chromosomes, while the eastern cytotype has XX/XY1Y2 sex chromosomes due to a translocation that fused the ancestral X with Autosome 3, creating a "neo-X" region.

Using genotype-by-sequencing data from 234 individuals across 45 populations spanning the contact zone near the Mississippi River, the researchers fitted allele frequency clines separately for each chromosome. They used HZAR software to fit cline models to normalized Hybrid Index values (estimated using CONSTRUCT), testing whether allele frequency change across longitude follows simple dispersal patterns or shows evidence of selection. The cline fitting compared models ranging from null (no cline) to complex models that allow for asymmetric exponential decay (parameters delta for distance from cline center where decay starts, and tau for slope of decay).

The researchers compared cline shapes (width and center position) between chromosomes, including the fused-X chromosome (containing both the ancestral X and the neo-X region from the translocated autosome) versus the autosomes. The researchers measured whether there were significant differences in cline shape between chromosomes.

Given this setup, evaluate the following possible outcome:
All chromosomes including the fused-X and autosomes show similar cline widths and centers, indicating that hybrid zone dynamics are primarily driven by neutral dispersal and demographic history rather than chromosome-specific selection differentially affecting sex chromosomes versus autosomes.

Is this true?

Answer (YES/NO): NO